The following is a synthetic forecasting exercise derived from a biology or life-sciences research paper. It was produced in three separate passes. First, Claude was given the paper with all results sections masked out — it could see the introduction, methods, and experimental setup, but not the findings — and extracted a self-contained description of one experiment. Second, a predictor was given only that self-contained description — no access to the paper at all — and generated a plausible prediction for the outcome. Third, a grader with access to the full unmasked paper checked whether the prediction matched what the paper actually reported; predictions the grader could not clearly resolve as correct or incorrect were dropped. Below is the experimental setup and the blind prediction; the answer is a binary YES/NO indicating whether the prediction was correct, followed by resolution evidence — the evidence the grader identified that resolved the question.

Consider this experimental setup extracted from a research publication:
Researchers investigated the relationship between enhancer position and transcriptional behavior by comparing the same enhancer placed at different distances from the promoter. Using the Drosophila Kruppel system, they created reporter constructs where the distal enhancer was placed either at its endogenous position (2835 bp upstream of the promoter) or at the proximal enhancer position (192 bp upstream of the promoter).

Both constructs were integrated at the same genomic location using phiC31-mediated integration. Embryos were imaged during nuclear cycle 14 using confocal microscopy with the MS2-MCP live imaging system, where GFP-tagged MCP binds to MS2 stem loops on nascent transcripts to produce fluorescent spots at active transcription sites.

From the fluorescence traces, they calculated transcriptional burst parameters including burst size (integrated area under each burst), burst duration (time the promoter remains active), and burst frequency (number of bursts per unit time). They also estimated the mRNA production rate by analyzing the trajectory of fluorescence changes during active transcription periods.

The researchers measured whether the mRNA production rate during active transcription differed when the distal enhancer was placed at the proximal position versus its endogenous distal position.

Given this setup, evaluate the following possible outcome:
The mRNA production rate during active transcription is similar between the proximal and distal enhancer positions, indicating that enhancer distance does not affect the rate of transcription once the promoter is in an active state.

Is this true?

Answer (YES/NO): NO